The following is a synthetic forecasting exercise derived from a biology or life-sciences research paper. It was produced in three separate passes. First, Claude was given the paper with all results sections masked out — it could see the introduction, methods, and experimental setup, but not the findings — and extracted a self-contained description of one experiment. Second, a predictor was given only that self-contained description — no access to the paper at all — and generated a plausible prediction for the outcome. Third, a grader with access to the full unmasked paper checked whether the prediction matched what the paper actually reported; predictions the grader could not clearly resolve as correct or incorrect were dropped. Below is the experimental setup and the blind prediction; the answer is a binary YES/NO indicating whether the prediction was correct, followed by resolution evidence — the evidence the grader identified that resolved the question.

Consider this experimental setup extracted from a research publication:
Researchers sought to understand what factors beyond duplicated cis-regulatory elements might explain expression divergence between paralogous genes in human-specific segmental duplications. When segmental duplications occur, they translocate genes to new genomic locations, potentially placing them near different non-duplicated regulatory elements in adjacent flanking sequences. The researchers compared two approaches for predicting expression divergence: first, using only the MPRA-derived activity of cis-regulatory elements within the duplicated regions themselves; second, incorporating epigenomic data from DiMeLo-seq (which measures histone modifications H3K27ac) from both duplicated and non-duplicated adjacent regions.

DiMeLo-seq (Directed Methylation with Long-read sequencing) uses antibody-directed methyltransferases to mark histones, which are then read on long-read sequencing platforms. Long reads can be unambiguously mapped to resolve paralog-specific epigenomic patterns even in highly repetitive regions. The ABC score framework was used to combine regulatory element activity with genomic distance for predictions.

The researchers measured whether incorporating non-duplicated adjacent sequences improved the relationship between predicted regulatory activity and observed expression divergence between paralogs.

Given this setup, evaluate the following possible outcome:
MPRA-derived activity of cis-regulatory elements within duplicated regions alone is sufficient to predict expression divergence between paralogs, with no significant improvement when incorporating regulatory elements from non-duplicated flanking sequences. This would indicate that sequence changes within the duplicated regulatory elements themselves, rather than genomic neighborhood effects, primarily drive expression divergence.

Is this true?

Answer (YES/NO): NO